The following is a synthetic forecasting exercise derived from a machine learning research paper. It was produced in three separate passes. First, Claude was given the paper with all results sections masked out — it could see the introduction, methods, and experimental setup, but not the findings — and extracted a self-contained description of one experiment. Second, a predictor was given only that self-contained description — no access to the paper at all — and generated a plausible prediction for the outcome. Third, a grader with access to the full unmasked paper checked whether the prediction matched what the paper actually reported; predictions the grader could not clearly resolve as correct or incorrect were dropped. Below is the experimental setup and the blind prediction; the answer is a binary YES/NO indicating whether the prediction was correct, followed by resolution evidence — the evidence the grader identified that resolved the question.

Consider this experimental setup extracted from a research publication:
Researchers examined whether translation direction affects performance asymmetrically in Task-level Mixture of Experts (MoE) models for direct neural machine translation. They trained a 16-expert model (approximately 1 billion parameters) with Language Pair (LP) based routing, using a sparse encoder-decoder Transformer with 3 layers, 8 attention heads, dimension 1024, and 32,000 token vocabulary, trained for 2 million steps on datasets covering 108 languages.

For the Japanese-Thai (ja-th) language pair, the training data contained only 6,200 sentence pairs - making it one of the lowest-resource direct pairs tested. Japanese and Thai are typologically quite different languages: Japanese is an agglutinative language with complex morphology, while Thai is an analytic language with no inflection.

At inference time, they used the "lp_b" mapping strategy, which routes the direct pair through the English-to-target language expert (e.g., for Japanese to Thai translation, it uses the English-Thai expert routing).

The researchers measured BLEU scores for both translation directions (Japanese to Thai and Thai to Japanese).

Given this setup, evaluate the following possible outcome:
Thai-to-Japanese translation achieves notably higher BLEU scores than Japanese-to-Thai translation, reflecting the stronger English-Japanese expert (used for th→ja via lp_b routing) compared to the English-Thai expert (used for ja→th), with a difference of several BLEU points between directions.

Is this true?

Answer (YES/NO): NO